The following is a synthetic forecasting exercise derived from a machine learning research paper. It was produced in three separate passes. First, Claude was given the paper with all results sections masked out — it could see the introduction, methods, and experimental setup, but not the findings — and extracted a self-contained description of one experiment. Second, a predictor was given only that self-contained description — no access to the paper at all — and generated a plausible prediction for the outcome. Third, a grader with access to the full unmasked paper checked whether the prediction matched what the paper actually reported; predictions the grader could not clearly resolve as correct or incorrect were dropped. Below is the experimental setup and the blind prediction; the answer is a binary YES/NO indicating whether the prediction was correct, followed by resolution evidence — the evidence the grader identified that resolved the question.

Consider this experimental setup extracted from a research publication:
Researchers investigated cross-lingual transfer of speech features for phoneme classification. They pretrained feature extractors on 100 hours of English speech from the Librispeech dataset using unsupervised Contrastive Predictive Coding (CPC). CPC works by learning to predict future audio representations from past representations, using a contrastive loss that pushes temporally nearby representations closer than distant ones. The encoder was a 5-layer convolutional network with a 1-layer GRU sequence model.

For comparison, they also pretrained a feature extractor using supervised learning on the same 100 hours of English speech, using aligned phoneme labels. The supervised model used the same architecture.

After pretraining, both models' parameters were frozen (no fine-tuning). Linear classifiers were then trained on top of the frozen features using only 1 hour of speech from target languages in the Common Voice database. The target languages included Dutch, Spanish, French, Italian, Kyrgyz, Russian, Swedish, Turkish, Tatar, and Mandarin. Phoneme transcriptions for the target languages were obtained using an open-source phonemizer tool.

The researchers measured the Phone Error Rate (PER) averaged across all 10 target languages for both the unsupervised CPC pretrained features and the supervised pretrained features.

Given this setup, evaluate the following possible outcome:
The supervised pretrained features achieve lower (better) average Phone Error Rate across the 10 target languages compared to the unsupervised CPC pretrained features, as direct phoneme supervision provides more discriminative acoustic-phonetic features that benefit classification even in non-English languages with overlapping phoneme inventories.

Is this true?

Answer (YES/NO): YES